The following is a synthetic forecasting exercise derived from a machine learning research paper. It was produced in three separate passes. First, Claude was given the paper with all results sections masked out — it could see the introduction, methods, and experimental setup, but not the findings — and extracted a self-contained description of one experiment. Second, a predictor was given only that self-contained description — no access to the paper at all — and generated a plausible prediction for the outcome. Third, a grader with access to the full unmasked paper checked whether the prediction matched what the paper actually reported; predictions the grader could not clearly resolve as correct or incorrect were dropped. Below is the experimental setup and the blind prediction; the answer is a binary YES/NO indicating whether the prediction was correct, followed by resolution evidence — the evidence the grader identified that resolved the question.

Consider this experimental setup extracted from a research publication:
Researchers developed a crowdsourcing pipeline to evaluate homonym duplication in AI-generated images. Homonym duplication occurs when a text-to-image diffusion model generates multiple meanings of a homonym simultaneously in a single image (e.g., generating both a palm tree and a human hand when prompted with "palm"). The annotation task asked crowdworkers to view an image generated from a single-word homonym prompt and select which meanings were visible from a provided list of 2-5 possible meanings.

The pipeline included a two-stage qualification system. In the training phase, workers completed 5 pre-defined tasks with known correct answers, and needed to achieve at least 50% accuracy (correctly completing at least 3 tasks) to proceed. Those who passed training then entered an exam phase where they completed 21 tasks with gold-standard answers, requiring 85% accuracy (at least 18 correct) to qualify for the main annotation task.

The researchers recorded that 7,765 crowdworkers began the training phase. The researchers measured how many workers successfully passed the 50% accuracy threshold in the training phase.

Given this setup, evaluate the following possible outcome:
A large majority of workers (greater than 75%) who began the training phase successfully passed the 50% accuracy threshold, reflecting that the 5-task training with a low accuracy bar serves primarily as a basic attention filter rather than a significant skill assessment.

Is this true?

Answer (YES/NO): YES